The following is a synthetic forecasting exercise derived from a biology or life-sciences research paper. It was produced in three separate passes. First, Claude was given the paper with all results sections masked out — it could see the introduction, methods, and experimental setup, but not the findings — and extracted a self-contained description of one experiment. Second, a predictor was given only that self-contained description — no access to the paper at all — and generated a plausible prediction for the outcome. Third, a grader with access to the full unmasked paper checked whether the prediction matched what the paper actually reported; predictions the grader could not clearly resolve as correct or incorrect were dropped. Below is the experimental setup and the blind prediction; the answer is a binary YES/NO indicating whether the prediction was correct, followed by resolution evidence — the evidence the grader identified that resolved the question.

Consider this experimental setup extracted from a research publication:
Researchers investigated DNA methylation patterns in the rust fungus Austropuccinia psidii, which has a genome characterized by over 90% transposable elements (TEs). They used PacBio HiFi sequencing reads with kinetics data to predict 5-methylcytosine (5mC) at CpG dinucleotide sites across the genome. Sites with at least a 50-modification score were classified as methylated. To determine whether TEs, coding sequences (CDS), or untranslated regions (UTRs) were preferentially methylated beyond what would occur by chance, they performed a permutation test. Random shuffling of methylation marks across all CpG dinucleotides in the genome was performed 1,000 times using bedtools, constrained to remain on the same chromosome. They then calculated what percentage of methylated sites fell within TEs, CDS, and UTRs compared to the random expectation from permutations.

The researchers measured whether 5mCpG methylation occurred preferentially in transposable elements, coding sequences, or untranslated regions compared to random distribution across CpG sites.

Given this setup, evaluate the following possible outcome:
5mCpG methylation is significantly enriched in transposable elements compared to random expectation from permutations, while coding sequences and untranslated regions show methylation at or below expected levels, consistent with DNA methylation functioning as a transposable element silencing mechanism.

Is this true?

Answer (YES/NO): YES